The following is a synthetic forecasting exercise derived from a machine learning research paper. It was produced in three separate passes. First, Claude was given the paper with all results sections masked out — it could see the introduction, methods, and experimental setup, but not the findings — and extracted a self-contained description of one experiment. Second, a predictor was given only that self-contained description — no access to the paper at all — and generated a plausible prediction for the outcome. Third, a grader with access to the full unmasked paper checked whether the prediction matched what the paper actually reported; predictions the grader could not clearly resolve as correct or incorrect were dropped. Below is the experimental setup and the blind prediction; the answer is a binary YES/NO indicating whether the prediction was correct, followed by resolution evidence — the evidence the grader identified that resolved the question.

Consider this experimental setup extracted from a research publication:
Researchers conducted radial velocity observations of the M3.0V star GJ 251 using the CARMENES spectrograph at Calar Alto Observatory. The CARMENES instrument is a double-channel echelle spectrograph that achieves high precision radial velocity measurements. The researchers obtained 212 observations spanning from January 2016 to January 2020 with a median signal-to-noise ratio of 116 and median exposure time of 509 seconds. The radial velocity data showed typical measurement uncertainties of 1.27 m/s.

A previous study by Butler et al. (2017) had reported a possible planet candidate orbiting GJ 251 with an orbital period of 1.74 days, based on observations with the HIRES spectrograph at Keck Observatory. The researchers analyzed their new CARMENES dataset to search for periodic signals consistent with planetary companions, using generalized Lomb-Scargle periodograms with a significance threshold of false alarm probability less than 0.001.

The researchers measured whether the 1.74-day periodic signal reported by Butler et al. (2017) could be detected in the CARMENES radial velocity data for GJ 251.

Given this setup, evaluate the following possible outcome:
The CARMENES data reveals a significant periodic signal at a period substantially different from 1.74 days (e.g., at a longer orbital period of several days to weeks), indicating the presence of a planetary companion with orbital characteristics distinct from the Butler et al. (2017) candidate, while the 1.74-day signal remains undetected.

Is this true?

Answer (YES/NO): YES